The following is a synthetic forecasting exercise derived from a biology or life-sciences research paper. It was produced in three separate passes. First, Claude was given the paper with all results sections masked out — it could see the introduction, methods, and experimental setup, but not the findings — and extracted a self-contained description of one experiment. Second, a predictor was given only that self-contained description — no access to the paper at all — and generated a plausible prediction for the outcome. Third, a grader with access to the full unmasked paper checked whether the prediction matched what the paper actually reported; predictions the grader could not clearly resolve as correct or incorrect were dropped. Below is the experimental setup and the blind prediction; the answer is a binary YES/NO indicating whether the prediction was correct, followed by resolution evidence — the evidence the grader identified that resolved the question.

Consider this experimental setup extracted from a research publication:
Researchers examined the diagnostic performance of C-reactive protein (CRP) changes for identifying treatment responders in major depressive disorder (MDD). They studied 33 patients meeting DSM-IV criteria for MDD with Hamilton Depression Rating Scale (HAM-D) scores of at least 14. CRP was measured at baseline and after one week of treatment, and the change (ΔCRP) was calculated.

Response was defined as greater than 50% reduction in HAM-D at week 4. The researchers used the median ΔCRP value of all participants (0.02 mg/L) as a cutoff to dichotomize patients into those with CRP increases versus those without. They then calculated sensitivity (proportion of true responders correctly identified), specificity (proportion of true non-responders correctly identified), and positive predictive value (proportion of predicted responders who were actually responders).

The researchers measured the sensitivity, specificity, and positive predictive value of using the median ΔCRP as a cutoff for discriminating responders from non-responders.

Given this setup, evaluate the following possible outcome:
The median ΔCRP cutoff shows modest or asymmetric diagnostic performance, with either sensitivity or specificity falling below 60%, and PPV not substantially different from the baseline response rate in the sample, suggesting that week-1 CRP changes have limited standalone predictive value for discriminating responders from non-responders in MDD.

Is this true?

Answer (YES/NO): NO